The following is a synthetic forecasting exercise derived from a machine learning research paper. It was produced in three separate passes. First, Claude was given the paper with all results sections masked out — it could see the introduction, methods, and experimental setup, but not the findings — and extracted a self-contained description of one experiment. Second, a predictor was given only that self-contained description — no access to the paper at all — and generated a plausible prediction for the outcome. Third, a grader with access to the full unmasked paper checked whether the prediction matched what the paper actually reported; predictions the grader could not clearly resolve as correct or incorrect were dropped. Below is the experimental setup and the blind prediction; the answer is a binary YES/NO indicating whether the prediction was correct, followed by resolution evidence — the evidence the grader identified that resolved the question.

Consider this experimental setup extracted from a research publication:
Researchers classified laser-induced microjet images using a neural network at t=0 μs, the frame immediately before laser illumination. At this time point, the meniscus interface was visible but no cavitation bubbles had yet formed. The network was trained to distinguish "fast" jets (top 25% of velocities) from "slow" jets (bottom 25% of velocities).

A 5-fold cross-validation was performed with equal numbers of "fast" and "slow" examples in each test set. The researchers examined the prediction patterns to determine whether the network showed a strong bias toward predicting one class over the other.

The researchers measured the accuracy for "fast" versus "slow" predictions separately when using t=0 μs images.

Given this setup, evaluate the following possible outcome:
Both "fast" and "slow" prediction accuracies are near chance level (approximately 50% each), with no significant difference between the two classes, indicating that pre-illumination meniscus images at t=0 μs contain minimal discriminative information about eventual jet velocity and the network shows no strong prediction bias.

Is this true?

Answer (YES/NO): NO